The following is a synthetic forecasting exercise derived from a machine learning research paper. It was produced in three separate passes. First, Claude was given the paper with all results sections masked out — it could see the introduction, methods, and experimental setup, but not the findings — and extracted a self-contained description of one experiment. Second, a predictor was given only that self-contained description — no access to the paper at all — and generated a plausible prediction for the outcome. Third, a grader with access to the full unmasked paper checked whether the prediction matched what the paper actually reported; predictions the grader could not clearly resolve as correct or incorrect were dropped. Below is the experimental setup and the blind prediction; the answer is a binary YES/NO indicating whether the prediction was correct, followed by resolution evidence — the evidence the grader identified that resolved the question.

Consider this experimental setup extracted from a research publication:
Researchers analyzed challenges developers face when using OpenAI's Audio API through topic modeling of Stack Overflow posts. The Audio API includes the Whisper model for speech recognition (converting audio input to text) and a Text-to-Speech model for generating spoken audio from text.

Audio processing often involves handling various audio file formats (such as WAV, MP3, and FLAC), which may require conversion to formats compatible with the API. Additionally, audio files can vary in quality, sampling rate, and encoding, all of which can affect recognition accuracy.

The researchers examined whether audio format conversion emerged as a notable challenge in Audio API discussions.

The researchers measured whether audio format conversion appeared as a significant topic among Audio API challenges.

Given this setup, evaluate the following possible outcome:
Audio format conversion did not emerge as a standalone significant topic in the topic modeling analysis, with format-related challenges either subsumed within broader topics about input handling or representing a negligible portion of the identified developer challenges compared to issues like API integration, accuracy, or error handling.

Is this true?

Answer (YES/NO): NO